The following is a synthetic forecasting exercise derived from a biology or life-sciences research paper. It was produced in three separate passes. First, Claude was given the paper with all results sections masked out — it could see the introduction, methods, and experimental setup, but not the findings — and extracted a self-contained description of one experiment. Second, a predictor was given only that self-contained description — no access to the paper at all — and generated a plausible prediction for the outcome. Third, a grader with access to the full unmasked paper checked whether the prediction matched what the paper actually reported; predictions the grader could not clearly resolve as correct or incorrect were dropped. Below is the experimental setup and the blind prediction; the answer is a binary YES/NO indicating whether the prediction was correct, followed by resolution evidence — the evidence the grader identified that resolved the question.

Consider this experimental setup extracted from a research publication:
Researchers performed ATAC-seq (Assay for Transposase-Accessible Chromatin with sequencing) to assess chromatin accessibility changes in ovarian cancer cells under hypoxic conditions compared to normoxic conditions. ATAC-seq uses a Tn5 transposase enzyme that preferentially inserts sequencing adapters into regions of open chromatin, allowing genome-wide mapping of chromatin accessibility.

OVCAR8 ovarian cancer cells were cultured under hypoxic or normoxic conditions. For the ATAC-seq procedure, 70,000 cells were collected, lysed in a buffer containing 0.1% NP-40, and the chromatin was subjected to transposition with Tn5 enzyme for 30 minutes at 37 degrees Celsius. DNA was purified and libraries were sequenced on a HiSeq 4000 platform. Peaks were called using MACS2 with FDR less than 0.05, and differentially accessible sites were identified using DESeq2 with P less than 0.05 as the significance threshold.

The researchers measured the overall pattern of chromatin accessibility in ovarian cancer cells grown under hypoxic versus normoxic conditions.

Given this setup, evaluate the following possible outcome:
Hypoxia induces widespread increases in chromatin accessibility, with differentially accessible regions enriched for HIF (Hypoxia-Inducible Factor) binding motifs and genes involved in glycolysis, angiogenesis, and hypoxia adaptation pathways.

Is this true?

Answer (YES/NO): NO